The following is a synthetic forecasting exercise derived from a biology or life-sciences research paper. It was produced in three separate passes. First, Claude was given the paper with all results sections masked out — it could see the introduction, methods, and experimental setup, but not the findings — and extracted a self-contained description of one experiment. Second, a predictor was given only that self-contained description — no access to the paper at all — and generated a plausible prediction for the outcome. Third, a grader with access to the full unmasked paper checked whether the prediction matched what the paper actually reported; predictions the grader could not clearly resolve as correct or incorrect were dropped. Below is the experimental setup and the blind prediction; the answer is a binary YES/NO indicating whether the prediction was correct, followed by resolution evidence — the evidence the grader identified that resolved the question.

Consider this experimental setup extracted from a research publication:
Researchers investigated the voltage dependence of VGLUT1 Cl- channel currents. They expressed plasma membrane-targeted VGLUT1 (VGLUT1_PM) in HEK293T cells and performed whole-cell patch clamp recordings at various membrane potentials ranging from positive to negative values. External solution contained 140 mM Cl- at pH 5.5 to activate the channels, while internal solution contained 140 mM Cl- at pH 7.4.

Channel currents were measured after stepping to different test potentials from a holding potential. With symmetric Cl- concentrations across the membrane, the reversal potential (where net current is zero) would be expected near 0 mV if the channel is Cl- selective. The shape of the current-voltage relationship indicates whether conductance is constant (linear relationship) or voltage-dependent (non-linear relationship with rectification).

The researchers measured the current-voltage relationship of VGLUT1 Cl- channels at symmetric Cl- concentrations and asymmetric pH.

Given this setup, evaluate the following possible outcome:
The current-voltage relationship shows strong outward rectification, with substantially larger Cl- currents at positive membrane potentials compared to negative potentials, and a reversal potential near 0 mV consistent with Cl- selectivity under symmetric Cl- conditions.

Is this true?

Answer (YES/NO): NO